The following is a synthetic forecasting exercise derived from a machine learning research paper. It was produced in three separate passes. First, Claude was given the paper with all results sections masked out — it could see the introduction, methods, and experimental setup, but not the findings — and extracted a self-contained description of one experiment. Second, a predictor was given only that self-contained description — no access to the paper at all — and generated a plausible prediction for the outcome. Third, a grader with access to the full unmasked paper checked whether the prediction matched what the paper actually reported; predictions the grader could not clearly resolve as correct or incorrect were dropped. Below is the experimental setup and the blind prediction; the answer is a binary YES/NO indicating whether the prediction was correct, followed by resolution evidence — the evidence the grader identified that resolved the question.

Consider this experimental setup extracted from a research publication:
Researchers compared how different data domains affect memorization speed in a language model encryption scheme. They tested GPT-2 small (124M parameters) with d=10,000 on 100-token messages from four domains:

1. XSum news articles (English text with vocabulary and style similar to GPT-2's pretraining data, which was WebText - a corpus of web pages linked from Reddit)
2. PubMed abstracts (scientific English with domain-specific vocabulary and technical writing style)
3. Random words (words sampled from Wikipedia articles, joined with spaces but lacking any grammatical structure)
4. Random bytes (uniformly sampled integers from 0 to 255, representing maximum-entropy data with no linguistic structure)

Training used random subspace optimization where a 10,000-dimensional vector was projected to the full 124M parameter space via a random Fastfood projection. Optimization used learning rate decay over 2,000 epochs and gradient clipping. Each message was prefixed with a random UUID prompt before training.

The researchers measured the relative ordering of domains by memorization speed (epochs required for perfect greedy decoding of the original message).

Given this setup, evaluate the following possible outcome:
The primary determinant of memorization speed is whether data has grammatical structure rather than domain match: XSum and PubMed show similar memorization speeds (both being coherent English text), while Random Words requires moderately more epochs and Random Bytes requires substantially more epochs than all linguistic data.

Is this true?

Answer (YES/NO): NO